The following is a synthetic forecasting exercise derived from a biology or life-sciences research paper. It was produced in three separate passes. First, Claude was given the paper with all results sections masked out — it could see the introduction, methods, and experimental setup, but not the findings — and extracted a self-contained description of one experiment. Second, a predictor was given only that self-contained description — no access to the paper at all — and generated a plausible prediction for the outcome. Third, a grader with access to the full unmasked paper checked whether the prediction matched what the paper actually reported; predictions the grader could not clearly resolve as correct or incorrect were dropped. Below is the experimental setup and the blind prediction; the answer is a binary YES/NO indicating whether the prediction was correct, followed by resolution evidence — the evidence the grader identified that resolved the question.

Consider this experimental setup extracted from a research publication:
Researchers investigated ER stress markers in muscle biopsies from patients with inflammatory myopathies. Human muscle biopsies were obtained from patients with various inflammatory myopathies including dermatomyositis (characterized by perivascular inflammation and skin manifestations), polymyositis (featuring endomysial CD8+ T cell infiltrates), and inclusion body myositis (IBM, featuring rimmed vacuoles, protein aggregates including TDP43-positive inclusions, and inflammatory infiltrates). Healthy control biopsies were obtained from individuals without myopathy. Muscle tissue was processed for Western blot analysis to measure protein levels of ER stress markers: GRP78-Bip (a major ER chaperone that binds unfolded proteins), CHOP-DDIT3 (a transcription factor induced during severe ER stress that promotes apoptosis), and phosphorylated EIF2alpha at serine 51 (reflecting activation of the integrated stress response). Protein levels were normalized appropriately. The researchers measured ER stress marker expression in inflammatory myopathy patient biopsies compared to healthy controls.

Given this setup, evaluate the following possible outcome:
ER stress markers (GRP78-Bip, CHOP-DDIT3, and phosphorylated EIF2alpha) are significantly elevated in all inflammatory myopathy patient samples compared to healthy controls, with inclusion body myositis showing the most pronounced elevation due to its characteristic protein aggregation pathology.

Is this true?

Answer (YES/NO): NO